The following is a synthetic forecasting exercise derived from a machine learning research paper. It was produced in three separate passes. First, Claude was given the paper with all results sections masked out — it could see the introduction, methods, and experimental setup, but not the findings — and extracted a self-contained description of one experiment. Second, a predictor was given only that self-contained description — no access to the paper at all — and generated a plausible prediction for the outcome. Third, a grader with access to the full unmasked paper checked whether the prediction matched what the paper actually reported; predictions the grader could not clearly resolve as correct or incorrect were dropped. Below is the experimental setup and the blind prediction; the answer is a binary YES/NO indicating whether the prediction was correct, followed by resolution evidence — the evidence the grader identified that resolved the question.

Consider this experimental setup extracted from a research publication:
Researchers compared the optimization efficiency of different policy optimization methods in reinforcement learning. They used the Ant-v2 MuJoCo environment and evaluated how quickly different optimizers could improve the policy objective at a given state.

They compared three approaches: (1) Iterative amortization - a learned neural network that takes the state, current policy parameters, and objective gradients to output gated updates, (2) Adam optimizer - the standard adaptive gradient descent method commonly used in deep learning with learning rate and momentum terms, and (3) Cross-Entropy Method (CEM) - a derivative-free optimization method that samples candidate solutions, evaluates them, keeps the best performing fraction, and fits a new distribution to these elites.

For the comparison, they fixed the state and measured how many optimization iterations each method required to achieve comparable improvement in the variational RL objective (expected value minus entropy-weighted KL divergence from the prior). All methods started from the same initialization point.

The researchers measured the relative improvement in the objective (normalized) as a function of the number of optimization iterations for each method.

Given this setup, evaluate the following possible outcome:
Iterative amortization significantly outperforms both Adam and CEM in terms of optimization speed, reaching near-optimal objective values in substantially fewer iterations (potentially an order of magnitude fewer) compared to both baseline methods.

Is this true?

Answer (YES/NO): YES